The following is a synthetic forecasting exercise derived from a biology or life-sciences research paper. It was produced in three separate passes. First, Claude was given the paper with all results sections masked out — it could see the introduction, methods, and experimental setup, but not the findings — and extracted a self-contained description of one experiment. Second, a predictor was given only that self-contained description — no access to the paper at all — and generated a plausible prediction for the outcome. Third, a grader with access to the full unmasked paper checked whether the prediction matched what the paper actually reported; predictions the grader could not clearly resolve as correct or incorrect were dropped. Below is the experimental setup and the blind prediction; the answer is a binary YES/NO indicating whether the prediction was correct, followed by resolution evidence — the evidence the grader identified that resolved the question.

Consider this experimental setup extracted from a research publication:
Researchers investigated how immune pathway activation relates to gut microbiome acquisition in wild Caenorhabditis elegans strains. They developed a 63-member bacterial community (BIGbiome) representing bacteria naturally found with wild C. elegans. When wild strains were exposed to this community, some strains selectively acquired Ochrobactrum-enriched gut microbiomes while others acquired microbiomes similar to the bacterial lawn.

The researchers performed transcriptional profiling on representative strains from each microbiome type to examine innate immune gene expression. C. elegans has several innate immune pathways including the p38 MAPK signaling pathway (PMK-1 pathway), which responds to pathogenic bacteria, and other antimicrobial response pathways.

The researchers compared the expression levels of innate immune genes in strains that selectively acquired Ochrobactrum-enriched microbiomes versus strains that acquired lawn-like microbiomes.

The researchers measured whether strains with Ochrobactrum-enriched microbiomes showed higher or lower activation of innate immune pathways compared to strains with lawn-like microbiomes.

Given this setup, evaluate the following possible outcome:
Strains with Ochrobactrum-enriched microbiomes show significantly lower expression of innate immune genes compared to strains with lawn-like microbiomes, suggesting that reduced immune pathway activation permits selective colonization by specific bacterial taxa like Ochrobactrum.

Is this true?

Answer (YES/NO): NO